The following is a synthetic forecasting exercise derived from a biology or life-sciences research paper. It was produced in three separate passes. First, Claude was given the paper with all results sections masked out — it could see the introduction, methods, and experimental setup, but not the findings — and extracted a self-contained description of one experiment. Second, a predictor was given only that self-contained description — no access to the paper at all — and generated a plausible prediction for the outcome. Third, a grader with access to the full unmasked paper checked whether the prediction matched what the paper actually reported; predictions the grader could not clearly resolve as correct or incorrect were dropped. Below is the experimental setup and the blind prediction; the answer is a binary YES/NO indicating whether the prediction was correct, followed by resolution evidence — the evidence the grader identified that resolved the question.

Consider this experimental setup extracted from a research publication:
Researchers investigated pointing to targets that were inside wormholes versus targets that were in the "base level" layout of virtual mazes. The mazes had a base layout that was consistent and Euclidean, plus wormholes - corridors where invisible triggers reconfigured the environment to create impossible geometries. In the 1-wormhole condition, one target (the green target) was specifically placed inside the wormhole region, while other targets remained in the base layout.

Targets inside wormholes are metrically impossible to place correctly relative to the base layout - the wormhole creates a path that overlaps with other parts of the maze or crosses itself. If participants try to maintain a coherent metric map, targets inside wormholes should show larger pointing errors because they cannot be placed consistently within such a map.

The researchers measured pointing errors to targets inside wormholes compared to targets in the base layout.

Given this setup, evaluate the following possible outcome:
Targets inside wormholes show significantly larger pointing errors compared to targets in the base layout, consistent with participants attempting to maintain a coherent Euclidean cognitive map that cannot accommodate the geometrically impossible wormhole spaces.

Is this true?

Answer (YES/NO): NO